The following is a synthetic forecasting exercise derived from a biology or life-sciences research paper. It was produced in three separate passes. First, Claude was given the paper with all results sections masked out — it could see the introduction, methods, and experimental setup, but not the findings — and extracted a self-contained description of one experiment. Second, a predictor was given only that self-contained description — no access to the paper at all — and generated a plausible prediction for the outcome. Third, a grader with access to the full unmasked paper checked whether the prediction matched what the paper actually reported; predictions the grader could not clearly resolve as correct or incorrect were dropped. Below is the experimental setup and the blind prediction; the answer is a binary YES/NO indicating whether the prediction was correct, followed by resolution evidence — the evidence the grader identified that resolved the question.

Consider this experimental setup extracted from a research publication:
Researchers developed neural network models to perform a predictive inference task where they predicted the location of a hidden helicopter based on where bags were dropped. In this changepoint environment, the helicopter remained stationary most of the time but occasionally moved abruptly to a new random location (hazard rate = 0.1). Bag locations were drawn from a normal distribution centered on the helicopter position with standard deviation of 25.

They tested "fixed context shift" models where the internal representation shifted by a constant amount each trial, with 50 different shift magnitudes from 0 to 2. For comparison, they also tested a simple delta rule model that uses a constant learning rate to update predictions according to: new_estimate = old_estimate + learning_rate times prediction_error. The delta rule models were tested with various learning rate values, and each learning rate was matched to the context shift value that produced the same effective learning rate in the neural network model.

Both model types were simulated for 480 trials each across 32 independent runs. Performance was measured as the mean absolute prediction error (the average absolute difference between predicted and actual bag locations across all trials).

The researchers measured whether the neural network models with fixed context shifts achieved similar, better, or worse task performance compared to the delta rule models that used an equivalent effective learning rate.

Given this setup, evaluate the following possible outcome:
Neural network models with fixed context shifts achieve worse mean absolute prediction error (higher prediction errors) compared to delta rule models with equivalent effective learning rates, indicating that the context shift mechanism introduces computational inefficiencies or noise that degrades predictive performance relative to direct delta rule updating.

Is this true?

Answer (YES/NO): NO